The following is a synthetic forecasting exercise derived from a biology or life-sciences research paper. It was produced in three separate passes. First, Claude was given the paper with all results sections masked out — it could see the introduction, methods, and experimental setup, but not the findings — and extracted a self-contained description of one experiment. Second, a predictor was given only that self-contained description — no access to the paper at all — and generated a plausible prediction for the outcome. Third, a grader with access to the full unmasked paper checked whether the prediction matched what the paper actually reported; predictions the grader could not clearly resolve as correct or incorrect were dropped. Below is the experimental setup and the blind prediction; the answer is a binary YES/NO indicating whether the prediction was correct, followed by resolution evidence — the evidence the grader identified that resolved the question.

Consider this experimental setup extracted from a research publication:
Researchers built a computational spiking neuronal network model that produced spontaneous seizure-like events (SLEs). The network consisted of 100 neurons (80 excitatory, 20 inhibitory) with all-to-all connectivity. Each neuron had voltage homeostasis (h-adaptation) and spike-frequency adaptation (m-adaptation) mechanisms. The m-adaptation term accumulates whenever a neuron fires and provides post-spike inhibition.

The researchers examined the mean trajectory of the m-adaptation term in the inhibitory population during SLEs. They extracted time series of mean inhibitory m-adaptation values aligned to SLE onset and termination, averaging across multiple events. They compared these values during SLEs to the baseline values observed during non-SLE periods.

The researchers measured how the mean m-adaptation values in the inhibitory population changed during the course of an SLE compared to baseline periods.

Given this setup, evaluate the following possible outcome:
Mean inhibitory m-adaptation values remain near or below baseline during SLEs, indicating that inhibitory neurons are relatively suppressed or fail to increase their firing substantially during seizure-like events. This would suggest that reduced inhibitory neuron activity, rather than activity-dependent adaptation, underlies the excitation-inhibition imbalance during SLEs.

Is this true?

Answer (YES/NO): NO